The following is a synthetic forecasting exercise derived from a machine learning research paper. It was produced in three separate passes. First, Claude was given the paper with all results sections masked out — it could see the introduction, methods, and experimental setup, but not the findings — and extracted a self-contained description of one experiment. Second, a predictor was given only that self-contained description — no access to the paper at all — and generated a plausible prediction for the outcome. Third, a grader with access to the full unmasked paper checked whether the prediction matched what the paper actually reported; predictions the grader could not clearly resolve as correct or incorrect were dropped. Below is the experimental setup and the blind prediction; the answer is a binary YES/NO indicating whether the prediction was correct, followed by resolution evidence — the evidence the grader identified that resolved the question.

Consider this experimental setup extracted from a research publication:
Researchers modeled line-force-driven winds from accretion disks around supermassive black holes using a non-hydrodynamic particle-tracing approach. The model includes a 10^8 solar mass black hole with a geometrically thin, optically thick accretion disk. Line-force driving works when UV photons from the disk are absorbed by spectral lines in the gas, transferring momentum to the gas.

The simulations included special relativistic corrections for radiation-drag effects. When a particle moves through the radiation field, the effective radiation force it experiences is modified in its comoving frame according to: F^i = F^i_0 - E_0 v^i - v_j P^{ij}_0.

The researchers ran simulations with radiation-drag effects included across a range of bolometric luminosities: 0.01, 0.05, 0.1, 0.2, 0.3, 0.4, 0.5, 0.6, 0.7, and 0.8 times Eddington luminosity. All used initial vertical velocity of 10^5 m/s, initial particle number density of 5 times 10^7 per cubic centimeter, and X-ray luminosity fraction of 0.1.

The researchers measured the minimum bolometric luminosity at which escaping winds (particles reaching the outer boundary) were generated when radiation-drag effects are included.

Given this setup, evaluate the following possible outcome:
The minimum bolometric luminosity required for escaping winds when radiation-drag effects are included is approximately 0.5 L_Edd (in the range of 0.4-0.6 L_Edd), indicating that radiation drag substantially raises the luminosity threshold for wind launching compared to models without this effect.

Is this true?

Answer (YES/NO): NO